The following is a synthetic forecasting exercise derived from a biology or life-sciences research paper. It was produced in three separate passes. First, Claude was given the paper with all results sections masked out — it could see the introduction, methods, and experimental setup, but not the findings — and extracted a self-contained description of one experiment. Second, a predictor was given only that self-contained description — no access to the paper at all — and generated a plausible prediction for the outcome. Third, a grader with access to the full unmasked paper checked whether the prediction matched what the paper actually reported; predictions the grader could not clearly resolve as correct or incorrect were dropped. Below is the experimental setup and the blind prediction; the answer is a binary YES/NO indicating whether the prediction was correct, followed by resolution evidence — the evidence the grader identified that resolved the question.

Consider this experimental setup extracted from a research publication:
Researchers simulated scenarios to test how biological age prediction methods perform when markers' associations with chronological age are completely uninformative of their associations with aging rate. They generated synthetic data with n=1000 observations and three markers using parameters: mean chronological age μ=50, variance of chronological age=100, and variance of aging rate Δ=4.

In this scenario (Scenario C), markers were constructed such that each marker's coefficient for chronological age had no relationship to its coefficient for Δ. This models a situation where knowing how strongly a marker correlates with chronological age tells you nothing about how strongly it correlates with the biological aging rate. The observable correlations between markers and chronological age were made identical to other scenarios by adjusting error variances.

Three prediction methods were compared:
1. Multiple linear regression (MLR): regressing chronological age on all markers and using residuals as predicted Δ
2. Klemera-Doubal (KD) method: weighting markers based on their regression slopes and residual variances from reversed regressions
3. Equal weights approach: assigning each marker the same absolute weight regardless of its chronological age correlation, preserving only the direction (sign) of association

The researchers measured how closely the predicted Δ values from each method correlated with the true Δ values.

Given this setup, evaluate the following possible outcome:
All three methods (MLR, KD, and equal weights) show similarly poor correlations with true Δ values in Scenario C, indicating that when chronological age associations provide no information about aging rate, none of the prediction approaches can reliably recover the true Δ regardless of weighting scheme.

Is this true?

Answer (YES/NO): NO